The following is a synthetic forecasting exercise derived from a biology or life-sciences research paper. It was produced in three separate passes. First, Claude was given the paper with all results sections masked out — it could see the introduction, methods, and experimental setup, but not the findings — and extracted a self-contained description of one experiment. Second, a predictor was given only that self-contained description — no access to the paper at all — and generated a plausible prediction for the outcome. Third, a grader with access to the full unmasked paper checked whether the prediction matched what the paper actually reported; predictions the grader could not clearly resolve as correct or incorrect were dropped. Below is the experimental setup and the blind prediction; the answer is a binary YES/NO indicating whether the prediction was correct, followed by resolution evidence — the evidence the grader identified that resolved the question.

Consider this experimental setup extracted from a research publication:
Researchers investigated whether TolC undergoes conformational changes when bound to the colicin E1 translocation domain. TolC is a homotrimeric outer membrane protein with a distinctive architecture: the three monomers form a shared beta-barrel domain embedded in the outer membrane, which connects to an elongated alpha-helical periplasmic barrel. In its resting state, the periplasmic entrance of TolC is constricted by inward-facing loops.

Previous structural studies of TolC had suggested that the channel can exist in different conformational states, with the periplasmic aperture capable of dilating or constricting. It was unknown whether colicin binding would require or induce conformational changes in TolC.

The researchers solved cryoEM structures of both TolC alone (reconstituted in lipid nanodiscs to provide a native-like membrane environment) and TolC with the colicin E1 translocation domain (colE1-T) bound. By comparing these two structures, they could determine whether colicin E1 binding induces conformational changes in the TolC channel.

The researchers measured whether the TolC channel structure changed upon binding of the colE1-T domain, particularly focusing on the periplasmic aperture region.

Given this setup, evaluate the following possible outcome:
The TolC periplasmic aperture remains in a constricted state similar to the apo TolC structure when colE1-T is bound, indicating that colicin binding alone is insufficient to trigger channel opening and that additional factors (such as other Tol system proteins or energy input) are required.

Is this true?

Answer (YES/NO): NO